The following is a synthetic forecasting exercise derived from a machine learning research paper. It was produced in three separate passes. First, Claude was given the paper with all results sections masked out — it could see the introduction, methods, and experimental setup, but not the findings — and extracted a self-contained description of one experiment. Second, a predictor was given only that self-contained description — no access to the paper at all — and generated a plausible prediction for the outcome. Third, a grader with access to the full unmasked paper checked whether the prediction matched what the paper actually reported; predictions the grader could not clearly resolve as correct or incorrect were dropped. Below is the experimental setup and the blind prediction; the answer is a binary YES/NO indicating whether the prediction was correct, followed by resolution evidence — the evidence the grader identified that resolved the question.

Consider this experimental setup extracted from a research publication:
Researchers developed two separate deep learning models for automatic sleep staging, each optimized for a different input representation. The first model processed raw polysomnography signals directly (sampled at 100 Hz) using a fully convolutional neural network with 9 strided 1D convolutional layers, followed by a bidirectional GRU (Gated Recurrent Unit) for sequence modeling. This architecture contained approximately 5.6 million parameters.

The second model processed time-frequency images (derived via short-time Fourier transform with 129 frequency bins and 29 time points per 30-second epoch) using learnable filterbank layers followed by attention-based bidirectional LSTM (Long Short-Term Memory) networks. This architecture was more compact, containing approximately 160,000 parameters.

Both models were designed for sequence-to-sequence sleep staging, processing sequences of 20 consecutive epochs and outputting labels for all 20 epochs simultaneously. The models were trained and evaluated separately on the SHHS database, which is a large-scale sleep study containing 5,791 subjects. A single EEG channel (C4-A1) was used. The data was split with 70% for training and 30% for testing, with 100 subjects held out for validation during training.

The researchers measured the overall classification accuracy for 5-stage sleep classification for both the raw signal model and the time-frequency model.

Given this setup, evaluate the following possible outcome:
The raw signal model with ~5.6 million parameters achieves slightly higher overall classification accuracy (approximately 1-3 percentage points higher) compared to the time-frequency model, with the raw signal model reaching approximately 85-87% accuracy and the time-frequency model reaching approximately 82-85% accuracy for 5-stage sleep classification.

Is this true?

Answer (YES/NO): NO